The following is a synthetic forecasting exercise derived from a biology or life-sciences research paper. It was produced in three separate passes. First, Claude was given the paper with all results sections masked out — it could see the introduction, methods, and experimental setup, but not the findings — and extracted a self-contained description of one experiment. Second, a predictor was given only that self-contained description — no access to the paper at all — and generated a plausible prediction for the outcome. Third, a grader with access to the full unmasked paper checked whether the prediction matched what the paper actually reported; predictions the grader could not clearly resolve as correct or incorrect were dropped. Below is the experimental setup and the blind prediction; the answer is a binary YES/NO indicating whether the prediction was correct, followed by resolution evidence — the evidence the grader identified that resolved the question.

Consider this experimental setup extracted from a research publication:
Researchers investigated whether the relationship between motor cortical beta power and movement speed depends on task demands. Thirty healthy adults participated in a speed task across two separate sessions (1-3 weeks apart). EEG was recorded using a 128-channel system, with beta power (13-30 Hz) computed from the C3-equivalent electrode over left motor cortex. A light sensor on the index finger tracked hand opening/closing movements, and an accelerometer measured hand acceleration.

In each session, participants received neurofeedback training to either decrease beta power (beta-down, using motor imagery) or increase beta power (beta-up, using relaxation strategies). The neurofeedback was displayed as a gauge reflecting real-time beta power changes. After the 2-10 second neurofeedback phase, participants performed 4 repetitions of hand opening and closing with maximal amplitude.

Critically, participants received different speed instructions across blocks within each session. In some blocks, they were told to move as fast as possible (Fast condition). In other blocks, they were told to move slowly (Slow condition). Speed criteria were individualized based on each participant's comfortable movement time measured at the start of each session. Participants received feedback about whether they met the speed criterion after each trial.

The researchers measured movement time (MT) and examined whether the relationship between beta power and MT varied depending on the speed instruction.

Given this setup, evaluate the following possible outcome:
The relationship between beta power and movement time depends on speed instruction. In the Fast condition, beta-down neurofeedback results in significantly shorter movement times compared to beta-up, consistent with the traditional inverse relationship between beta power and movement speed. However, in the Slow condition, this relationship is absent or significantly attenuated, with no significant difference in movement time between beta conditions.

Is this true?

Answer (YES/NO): NO